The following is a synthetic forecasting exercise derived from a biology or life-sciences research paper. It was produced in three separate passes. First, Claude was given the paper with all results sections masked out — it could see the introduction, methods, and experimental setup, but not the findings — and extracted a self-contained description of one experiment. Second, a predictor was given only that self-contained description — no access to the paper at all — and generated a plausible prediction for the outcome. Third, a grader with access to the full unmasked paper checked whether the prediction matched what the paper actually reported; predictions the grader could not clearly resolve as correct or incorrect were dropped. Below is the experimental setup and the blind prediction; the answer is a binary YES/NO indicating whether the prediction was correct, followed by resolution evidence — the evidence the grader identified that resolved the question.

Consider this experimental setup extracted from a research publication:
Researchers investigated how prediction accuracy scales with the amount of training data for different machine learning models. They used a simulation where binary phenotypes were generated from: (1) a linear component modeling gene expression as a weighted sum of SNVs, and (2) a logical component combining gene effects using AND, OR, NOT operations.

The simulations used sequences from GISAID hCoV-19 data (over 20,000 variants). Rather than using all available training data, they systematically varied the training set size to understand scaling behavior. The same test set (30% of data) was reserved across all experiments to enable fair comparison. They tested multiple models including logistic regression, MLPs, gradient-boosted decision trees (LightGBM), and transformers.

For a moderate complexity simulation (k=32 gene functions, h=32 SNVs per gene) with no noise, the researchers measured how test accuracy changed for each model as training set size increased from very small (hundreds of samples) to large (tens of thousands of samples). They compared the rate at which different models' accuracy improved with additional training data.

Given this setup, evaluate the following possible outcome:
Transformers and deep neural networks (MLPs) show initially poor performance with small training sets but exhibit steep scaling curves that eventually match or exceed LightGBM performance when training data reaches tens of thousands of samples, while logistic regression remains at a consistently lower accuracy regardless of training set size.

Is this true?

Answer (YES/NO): NO